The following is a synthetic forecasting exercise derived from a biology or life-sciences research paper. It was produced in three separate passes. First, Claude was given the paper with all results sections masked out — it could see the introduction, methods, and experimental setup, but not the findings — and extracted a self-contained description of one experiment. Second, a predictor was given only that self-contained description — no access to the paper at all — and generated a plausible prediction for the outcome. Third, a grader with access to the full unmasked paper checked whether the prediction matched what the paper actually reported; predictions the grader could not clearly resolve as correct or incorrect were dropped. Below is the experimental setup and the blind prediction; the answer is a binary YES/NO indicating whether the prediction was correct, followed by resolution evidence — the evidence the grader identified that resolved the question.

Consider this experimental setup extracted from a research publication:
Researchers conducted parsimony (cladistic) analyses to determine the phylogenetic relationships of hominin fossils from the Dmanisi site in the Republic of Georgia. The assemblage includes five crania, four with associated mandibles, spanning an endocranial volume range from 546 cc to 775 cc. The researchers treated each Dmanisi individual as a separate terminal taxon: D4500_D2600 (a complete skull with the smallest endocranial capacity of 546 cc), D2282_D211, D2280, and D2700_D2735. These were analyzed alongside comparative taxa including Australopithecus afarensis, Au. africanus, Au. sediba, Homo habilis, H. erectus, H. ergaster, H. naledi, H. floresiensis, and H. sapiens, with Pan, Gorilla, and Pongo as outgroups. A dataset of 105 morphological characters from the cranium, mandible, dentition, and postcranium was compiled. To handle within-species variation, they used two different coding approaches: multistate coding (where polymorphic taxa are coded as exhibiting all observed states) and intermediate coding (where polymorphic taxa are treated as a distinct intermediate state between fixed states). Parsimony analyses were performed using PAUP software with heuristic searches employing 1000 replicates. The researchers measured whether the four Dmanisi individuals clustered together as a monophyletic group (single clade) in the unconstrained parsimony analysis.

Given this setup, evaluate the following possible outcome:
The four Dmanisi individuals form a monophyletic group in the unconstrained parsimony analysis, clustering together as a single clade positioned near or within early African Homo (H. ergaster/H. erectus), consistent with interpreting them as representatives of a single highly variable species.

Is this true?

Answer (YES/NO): NO